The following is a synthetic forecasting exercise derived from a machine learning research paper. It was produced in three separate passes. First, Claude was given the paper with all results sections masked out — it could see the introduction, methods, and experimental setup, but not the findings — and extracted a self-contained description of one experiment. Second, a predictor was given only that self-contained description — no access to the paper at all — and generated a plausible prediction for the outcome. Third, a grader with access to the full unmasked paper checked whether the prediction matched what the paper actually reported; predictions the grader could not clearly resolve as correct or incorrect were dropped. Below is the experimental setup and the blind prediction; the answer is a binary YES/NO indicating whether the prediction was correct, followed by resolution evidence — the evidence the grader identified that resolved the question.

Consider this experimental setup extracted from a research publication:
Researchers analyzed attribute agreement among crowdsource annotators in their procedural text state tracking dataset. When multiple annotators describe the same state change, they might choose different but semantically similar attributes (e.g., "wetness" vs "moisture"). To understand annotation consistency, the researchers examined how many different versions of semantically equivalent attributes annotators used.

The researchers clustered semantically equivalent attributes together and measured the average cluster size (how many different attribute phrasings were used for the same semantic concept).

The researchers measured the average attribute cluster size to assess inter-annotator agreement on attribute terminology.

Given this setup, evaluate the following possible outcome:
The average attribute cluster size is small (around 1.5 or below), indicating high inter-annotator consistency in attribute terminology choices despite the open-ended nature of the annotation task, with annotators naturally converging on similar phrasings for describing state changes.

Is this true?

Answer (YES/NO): YES